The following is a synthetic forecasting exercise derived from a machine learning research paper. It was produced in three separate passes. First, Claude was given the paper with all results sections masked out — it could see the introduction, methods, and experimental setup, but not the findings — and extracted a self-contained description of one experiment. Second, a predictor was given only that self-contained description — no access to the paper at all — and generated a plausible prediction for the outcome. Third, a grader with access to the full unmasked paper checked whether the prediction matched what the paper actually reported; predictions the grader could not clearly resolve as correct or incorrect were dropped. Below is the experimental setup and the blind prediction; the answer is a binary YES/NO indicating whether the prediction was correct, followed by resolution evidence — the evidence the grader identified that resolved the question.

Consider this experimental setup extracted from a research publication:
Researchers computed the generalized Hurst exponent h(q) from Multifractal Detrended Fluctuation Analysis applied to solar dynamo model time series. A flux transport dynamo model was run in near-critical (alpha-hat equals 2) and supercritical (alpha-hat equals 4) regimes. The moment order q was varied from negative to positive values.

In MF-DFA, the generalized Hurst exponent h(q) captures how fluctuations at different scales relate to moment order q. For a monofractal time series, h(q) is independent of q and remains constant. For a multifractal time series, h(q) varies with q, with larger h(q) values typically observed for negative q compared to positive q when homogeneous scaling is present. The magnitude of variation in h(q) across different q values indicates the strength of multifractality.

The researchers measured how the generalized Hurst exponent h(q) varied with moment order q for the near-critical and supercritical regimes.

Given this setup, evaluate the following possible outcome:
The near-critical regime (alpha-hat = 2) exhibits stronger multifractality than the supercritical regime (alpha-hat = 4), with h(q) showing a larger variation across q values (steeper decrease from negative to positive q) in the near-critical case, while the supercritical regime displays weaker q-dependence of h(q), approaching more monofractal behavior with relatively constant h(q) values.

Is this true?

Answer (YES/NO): YES